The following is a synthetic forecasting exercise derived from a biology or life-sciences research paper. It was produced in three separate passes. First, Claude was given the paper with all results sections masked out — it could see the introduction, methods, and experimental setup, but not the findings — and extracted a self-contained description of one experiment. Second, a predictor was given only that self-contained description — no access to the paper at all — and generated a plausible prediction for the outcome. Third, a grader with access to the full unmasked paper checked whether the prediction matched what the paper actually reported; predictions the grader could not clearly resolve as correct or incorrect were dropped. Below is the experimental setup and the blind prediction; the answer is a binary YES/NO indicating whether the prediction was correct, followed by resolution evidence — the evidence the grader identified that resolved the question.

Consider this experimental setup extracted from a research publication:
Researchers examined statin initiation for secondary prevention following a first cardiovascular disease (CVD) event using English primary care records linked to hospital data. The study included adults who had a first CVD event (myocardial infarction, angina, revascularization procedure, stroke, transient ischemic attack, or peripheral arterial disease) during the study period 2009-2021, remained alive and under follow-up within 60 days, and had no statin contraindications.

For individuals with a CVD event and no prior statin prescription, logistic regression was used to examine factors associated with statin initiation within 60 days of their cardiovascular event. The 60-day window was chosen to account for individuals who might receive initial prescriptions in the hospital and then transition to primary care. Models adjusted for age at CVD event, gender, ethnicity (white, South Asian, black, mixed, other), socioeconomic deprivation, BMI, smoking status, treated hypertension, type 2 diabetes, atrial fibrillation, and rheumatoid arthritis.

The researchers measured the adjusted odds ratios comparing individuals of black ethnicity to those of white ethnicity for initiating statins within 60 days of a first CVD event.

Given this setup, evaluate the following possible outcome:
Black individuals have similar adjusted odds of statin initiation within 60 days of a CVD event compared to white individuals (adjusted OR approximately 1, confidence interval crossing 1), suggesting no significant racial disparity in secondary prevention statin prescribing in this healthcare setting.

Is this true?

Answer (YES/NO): NO